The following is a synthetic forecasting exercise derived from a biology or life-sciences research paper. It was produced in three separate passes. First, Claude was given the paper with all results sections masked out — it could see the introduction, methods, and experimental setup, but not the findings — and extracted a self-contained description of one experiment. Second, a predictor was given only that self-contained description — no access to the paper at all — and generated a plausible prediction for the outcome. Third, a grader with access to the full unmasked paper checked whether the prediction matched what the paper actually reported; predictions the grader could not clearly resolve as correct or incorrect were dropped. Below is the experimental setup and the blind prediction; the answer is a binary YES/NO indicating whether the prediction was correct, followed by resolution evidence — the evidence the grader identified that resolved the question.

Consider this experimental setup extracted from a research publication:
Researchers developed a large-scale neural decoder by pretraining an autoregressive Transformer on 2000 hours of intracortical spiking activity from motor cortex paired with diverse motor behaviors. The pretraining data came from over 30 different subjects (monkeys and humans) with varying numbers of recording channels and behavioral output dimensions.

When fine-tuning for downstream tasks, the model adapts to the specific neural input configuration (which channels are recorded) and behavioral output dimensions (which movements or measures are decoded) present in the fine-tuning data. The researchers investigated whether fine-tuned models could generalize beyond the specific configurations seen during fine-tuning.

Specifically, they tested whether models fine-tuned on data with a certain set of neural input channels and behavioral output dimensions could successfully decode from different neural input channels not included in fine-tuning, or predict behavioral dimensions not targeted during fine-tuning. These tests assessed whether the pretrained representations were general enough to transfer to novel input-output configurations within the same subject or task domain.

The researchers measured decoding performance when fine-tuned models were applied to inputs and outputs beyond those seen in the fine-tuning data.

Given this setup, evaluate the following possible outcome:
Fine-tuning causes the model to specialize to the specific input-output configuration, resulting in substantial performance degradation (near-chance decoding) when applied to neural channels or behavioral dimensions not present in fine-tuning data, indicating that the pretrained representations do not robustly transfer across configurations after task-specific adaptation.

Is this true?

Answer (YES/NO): YES